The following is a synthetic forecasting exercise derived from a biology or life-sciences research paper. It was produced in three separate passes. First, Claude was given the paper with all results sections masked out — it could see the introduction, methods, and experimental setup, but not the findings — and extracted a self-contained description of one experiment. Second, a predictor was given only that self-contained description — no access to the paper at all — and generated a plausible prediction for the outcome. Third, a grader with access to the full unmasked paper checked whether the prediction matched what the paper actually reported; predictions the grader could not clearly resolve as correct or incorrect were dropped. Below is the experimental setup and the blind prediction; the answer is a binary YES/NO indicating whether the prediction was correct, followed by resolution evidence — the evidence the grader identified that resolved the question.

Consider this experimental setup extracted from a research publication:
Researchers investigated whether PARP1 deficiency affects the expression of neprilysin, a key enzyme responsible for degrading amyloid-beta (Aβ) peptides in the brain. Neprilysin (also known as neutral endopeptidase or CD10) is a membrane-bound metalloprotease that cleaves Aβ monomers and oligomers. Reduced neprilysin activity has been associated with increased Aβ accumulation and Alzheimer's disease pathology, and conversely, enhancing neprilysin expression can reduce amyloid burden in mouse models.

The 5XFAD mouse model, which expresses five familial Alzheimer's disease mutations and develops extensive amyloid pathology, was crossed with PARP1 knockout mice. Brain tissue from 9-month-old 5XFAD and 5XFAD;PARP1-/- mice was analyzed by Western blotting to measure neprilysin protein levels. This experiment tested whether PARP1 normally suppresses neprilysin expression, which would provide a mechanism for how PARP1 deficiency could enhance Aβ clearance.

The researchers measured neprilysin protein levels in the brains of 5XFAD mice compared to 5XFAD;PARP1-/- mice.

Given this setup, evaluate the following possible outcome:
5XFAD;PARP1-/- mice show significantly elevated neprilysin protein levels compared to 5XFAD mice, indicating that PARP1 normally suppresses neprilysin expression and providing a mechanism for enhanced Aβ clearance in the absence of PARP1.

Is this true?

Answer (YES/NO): YES